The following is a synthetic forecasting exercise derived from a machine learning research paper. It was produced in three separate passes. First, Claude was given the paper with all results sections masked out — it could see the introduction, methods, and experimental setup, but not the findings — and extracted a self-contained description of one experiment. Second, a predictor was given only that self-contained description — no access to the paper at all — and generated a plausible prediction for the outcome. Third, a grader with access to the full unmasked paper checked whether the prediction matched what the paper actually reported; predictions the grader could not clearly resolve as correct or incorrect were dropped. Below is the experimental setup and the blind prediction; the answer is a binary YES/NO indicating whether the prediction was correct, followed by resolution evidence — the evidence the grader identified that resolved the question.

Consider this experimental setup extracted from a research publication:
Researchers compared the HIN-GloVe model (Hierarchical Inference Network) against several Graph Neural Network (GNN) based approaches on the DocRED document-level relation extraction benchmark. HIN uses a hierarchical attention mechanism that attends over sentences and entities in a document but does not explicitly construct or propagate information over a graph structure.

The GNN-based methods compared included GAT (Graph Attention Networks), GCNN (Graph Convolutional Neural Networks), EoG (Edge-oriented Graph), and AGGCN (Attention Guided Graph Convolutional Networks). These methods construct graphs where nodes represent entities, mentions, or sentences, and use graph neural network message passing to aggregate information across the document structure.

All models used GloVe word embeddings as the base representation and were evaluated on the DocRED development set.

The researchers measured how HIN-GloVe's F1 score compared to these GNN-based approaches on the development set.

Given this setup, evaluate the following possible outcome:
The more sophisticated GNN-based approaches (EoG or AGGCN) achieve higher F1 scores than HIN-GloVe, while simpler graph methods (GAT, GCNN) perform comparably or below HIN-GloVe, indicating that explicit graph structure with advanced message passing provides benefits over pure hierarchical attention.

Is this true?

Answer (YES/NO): NO